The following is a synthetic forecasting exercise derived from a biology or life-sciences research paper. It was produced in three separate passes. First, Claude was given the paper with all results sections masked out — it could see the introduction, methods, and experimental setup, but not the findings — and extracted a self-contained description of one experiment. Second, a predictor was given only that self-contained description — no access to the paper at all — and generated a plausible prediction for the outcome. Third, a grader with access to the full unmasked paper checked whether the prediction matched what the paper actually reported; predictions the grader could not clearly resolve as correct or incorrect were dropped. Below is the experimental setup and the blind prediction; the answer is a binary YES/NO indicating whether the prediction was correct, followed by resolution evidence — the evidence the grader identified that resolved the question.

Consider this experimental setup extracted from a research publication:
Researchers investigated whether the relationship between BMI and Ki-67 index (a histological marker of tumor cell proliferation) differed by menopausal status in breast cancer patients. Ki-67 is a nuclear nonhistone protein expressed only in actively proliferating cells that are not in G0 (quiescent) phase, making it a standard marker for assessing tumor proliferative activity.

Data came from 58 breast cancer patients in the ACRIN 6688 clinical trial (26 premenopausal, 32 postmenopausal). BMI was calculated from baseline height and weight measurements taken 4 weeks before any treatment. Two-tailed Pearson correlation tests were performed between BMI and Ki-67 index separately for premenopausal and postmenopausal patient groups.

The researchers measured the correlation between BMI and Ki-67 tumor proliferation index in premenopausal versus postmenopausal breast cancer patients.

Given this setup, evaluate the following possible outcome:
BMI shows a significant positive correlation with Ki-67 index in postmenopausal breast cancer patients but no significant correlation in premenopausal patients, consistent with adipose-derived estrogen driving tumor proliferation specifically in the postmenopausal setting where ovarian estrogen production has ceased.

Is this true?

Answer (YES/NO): NO